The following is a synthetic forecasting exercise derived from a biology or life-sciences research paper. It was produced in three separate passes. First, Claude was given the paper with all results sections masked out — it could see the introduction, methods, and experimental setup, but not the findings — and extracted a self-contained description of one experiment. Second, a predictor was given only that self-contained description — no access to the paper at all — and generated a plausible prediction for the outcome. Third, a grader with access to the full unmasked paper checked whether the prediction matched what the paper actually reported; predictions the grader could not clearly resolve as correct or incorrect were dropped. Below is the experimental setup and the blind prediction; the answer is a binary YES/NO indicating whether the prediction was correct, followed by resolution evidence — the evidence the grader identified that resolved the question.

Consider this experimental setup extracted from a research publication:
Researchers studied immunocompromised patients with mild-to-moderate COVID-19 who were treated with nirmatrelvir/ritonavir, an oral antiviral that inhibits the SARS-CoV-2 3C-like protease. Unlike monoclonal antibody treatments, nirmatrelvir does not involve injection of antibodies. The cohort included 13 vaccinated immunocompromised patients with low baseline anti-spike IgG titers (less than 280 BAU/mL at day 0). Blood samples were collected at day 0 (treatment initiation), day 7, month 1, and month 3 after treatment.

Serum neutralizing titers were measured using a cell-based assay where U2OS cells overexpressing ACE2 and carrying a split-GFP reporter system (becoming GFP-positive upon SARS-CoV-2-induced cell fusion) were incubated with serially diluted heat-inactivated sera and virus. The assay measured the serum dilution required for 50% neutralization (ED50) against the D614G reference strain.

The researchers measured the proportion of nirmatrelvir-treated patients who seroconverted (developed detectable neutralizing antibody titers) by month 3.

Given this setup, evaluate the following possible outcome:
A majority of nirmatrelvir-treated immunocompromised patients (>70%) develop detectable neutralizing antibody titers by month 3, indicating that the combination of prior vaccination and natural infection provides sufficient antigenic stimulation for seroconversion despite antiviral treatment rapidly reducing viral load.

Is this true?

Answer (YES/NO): NO